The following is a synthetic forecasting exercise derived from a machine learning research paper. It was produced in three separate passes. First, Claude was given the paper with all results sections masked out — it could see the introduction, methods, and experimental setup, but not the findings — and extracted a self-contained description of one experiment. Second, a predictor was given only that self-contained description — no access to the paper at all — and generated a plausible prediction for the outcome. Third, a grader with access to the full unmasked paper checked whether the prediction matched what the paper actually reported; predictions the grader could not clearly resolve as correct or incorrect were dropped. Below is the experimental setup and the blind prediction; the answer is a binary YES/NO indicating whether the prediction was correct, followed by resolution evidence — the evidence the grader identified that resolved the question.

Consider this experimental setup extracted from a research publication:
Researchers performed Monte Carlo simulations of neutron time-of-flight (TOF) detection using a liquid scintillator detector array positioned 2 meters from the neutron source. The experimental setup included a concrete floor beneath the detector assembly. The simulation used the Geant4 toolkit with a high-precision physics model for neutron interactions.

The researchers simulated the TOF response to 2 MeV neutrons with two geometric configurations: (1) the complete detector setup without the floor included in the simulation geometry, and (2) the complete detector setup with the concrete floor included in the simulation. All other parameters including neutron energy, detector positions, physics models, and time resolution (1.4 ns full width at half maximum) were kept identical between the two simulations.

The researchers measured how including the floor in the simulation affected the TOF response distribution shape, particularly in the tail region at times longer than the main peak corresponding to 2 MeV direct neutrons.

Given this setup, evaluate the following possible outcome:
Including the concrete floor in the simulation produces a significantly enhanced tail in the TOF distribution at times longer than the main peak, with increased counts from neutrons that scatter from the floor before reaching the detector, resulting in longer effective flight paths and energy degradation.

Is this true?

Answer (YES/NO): YES